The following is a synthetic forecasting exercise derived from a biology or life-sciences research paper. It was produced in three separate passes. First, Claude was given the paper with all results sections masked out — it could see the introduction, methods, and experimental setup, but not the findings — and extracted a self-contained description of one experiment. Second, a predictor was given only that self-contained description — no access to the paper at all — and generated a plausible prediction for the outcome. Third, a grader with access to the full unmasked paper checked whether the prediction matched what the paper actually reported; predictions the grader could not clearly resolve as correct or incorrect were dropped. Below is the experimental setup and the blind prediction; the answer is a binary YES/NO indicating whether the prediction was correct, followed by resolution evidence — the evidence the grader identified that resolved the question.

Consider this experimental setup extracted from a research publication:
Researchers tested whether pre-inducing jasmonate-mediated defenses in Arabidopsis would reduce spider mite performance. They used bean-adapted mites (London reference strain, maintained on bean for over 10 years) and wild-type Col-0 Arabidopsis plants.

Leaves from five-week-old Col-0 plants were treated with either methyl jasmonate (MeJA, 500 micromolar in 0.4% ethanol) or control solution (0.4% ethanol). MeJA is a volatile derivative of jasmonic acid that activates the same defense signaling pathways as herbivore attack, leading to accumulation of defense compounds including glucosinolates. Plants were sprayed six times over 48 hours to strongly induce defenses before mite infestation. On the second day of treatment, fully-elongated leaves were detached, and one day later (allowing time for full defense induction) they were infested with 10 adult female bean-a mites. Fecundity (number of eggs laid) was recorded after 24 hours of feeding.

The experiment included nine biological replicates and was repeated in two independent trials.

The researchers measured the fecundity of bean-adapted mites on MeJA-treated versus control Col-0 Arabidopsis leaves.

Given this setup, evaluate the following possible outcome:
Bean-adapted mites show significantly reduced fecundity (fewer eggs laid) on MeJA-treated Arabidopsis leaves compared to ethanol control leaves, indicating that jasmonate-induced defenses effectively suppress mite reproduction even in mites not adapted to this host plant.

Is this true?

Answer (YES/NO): YES